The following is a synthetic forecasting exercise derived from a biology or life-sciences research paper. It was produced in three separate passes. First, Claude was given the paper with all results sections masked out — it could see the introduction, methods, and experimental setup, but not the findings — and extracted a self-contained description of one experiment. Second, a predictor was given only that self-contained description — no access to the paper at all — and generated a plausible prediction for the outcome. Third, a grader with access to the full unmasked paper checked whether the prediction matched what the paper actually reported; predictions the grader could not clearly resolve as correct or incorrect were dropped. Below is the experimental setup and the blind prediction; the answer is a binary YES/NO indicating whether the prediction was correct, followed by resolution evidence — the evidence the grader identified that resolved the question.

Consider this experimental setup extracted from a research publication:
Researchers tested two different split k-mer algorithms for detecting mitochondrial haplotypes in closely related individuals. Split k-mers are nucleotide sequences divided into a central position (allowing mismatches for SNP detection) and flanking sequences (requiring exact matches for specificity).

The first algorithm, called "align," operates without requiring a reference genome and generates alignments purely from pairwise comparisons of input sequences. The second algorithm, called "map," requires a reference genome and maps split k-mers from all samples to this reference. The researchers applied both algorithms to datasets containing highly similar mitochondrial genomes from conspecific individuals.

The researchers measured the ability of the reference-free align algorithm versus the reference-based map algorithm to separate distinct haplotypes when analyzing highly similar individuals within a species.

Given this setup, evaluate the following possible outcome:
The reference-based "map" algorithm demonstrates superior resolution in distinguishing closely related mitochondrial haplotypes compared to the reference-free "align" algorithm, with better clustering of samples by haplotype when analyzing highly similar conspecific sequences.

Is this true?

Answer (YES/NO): YES